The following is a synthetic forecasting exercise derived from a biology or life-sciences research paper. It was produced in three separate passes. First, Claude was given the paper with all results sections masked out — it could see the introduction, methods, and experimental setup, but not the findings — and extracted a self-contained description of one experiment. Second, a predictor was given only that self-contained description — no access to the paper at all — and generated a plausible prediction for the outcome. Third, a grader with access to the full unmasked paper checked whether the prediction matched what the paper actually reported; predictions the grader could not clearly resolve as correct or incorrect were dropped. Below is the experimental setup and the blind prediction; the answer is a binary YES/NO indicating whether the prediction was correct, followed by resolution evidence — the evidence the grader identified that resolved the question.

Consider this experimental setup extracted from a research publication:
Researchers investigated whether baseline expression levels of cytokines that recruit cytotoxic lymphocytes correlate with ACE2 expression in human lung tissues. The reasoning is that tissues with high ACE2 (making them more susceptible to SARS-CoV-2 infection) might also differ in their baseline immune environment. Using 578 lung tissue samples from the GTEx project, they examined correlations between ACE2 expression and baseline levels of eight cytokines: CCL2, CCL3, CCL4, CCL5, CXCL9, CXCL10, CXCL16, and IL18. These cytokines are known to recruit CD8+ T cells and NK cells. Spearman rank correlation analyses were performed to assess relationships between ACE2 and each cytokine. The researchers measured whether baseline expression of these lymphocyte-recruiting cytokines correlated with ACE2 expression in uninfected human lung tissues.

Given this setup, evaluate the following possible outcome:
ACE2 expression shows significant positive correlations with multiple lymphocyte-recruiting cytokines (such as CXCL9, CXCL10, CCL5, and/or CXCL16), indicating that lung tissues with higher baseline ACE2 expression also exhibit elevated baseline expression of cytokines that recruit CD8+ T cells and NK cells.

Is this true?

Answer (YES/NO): NO